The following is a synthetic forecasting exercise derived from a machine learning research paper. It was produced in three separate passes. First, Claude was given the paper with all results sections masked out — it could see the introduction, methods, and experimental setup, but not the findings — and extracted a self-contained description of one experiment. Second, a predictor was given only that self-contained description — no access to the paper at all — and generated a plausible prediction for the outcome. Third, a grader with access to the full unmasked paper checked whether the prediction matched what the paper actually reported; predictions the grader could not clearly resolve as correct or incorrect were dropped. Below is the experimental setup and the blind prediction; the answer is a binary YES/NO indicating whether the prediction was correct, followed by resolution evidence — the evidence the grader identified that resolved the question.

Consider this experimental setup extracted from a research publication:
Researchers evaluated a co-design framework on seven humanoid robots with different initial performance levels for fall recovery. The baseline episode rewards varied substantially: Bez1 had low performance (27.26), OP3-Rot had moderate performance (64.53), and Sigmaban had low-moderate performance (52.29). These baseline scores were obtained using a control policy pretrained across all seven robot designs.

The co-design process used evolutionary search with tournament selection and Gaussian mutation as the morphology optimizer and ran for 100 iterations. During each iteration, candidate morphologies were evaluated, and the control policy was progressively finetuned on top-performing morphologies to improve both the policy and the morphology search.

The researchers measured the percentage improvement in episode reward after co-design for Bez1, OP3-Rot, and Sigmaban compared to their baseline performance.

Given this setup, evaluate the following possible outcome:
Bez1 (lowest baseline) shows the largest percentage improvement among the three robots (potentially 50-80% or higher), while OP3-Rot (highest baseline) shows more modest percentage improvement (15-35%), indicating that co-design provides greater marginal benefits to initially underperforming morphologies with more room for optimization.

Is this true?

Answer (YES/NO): YES